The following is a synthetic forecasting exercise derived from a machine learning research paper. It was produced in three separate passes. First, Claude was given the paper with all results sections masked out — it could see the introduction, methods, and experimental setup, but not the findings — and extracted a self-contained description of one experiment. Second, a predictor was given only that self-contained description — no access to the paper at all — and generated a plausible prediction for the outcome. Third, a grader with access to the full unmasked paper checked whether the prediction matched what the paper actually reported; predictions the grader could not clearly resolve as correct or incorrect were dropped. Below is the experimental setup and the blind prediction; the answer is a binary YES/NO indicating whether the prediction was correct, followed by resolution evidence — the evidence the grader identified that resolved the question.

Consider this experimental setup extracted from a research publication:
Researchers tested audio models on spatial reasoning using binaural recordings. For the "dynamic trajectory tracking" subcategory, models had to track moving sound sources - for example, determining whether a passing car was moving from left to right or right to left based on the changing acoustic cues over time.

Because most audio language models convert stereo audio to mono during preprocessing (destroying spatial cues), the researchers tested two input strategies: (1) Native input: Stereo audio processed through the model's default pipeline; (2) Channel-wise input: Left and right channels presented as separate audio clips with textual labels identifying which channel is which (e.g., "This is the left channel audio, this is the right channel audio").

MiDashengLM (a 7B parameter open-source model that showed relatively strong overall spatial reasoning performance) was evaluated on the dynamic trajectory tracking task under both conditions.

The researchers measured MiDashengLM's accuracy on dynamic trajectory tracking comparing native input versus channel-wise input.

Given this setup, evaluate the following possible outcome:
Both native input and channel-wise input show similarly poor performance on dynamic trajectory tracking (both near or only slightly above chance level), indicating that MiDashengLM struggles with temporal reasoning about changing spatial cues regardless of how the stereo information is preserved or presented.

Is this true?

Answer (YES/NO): NO